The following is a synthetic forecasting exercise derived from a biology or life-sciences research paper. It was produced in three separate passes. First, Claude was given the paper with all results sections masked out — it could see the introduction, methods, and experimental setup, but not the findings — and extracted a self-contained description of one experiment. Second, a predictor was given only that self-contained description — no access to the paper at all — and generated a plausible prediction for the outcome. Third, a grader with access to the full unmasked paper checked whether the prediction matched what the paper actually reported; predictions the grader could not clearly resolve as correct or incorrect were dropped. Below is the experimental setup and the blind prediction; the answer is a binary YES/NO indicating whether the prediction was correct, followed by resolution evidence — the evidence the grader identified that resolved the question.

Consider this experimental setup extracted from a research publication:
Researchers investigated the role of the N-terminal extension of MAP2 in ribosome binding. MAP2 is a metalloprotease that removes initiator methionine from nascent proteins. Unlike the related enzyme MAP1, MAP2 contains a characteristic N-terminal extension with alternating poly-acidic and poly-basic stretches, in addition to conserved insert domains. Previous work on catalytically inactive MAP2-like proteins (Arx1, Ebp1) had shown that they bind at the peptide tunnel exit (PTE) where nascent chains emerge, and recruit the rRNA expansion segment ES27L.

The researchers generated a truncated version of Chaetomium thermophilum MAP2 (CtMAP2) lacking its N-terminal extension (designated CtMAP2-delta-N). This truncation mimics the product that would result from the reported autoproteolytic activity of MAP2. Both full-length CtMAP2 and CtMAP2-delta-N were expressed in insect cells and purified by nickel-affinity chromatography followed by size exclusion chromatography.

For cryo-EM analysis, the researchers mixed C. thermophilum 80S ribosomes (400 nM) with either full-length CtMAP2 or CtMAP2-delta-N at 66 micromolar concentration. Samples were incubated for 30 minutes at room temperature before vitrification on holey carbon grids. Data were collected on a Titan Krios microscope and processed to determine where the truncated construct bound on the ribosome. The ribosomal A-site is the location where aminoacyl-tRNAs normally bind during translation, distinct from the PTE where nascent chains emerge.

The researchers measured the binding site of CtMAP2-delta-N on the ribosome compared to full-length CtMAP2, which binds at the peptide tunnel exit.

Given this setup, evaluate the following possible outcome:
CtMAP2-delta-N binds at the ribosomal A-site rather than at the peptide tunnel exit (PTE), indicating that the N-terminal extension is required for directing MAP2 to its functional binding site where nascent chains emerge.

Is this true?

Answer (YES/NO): NO